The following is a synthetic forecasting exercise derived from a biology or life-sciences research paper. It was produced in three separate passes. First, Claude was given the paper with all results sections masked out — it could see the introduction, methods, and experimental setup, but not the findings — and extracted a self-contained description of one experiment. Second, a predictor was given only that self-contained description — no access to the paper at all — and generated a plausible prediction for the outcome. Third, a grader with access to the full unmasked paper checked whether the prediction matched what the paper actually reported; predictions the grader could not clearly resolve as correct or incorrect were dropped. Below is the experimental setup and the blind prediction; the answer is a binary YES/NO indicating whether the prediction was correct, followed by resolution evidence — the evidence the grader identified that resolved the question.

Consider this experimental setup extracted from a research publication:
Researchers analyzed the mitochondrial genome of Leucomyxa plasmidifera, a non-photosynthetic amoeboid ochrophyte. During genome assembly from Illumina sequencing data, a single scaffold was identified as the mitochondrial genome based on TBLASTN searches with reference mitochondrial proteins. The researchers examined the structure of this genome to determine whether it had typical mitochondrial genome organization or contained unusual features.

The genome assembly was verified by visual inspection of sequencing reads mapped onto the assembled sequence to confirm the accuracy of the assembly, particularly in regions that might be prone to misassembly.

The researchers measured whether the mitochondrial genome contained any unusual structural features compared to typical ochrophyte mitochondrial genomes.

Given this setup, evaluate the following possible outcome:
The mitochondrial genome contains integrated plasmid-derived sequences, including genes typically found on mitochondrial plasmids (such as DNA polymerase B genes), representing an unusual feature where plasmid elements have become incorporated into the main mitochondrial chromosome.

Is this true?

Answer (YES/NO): NO